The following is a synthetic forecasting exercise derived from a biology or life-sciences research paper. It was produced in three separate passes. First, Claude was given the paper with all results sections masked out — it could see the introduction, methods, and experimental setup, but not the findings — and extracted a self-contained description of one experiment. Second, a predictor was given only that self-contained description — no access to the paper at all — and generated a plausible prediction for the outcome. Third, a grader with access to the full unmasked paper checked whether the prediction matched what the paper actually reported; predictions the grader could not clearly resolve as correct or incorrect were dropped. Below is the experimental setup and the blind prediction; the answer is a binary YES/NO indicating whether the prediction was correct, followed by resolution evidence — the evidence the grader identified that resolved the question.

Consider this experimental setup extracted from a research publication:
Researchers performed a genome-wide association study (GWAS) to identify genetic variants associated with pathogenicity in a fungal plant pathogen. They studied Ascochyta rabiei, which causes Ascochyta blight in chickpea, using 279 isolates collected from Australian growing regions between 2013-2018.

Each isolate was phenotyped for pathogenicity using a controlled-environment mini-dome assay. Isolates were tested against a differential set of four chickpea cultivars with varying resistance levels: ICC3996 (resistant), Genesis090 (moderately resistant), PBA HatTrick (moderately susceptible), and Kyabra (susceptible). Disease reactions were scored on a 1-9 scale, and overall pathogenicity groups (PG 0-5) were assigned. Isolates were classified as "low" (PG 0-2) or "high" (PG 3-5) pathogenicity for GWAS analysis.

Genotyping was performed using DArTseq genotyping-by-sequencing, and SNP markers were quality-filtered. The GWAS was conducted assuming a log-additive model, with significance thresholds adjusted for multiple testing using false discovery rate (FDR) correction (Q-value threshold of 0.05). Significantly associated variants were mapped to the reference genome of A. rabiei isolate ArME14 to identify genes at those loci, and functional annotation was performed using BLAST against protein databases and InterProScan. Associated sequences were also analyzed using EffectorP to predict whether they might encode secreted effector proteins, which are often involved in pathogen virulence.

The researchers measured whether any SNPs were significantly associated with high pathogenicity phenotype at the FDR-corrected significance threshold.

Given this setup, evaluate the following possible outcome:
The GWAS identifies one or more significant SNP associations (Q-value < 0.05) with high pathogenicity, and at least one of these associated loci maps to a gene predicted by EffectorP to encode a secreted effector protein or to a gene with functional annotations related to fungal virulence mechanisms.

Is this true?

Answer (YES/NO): NO